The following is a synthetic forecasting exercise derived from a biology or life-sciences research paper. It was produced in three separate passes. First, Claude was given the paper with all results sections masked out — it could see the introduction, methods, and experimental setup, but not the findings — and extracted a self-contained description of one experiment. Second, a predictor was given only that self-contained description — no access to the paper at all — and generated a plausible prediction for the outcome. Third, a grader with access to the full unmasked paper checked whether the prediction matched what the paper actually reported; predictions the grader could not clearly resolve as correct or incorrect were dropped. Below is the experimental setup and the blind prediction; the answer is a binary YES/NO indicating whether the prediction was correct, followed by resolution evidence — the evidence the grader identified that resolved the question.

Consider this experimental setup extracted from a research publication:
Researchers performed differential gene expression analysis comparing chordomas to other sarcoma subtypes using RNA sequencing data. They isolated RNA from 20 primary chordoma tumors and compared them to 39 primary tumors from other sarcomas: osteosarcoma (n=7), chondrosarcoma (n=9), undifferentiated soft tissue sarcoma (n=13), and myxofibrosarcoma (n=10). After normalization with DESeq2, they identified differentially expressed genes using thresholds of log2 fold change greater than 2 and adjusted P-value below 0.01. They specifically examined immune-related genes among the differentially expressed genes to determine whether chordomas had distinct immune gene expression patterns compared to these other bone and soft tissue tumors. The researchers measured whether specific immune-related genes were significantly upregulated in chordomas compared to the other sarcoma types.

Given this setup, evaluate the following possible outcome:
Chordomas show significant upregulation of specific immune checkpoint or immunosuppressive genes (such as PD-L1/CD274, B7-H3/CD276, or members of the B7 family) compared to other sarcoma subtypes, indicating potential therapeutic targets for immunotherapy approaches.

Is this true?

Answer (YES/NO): NO